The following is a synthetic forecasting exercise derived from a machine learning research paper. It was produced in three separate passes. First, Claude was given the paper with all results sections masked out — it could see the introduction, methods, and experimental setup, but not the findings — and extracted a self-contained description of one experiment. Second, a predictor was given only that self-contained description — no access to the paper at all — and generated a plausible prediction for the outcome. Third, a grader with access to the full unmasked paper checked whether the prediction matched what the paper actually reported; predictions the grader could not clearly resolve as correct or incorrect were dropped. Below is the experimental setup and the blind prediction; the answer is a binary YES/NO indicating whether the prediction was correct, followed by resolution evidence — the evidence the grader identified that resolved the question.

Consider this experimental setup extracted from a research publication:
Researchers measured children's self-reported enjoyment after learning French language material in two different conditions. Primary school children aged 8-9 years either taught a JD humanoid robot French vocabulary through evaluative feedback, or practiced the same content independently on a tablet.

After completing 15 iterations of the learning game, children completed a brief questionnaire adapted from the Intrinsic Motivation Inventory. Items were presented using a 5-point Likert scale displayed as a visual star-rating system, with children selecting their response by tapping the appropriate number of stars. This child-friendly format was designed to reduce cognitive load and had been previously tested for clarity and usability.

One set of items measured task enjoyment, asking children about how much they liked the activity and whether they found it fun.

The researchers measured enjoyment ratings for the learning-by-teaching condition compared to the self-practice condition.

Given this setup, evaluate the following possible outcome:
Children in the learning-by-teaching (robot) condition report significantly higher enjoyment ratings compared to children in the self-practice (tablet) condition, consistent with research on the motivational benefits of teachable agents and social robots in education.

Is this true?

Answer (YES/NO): NO